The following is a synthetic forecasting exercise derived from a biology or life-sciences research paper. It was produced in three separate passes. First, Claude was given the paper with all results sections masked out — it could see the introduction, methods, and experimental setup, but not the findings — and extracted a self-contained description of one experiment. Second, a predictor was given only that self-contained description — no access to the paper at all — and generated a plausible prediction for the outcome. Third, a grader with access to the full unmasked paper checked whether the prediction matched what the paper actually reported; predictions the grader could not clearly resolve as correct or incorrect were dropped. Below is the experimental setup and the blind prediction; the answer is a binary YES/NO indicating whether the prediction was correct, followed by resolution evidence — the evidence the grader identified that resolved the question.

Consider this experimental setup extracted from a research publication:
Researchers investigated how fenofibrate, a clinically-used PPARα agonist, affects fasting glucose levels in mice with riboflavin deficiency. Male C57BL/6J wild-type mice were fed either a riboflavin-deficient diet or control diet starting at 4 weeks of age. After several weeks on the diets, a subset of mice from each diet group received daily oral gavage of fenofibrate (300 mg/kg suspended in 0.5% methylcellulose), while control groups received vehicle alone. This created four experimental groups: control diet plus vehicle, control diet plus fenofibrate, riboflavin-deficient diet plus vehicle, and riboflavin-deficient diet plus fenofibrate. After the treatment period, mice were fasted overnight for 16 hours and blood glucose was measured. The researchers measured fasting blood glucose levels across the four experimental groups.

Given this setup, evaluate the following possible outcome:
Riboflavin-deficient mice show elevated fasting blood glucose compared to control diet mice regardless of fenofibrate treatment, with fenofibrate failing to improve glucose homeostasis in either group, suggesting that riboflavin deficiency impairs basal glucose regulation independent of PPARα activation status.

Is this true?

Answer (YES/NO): NO